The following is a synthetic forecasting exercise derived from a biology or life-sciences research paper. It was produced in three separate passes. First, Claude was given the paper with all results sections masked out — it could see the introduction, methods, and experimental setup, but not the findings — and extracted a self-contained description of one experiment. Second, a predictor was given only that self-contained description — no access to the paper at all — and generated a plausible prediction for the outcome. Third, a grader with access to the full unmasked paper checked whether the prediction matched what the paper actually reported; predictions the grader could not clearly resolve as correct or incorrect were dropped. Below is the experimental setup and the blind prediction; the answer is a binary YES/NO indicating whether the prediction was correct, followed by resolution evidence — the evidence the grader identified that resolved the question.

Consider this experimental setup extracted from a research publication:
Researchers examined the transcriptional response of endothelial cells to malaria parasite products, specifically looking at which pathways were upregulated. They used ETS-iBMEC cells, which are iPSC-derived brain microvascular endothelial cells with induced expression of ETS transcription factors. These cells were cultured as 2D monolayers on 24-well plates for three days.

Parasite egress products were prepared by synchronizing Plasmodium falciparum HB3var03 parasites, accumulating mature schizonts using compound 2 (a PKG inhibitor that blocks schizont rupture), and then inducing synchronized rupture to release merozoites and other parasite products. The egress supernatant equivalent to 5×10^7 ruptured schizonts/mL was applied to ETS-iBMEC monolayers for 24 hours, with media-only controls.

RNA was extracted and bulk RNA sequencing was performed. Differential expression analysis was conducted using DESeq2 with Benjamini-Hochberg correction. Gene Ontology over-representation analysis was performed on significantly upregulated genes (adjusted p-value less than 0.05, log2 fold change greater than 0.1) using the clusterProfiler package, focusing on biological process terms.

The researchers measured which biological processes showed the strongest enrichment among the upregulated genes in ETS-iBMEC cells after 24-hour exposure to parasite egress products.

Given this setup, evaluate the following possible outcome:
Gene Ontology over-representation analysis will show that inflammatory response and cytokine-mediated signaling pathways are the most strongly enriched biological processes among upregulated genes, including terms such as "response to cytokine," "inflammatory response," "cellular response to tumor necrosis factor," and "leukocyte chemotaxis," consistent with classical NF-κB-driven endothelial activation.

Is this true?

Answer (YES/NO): NO